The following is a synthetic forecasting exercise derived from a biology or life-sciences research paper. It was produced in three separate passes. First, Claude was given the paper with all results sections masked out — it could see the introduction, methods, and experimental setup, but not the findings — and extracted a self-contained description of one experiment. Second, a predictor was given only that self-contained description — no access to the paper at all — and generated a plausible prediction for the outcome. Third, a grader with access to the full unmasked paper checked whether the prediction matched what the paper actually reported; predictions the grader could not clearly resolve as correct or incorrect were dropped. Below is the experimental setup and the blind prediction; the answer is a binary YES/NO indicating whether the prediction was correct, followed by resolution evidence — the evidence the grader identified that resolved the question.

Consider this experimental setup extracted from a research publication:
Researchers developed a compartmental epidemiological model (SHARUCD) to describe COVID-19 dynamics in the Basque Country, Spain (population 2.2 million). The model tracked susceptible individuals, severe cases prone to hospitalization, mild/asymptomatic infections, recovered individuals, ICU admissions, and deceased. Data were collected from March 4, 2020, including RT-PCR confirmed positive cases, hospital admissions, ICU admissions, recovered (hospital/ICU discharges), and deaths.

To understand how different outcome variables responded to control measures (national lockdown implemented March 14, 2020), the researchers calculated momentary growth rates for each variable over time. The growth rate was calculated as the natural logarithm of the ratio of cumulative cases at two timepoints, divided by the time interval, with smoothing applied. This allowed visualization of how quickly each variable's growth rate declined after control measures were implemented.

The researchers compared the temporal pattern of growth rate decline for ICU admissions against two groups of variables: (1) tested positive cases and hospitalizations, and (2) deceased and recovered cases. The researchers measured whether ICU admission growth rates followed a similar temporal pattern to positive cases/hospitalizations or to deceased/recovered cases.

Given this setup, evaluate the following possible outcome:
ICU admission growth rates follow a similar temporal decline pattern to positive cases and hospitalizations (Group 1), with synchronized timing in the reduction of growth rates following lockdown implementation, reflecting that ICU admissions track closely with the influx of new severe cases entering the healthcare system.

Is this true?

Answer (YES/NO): YES